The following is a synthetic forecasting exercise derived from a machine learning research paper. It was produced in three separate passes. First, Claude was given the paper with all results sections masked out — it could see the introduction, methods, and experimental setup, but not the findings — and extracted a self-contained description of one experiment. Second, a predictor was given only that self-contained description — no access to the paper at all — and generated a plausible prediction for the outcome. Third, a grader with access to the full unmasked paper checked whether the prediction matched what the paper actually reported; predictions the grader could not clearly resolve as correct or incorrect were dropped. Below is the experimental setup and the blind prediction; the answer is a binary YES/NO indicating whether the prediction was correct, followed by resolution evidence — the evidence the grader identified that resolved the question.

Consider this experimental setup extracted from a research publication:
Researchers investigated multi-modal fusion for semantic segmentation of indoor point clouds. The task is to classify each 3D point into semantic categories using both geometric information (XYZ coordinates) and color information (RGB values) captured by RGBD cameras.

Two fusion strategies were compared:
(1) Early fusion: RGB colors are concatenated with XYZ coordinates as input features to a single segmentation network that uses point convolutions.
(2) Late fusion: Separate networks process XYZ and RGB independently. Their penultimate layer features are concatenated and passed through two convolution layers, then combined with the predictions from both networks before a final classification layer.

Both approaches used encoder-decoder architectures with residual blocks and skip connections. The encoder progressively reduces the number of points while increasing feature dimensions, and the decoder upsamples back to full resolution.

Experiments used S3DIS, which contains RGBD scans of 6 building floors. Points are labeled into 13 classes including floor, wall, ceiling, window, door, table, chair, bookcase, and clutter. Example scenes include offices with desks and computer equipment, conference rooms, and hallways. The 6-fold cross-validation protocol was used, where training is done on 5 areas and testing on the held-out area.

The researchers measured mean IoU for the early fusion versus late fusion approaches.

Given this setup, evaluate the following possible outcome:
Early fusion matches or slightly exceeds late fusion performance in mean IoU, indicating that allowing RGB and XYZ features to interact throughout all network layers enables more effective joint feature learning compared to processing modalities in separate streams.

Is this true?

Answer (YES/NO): NO